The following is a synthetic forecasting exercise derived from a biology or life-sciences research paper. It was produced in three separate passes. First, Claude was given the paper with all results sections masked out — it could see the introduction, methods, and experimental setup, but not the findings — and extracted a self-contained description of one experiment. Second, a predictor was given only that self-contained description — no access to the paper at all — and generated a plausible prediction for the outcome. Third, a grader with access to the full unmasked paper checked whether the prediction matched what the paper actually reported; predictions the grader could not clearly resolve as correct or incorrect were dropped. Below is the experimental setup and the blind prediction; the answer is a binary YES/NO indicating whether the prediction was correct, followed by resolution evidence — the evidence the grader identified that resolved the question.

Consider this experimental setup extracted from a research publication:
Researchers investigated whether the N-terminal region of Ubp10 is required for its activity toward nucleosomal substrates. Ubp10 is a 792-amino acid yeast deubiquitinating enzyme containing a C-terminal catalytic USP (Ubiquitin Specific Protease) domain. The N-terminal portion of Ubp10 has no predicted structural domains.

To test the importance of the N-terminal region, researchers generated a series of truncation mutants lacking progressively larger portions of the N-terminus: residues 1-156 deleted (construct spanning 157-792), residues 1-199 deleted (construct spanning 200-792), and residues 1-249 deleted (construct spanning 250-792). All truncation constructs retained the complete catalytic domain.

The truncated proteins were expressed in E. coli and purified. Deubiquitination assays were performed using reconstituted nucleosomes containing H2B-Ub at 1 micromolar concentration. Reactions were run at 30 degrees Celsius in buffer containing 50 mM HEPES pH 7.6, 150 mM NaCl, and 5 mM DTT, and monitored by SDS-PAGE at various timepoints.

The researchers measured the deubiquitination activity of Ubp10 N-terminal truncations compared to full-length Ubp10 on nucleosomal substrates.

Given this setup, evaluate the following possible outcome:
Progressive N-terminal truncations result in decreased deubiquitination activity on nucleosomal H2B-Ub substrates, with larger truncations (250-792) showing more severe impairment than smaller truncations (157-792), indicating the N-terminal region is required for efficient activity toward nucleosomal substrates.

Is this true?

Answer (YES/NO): NO